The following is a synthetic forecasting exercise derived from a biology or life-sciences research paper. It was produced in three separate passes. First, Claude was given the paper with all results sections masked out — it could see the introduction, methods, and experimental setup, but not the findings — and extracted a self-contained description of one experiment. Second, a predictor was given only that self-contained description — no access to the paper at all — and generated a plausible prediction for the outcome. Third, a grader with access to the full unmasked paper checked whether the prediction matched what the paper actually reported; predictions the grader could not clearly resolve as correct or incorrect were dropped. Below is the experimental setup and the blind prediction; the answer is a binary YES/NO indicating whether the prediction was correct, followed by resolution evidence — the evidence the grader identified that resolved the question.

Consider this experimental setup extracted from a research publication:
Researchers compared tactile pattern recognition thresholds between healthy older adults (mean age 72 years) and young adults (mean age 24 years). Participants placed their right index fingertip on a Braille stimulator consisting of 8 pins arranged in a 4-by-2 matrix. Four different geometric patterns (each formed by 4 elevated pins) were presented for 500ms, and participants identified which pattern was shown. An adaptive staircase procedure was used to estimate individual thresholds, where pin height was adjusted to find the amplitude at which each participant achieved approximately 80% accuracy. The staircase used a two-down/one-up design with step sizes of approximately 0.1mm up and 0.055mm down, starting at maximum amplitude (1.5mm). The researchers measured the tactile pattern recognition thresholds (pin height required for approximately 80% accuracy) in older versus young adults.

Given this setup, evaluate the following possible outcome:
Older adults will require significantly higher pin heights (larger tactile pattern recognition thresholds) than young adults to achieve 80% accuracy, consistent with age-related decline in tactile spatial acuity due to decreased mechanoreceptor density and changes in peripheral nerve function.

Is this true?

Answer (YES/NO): YES